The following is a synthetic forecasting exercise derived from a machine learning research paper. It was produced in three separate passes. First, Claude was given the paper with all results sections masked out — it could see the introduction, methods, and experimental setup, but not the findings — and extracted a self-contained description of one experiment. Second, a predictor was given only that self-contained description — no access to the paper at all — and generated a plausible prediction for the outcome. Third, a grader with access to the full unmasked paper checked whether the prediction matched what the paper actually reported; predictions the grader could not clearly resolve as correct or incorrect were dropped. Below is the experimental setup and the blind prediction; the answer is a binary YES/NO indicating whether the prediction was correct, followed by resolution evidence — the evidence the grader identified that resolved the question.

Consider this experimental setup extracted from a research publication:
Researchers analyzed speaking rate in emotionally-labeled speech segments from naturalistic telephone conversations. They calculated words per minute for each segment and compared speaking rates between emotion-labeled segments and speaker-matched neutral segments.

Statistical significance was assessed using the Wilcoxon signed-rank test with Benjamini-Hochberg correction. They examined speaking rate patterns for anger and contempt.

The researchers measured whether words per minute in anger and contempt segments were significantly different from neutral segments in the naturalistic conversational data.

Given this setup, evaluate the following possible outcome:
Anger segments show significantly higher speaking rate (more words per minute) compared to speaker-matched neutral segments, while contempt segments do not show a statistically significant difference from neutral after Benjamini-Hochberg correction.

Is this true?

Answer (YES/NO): NO